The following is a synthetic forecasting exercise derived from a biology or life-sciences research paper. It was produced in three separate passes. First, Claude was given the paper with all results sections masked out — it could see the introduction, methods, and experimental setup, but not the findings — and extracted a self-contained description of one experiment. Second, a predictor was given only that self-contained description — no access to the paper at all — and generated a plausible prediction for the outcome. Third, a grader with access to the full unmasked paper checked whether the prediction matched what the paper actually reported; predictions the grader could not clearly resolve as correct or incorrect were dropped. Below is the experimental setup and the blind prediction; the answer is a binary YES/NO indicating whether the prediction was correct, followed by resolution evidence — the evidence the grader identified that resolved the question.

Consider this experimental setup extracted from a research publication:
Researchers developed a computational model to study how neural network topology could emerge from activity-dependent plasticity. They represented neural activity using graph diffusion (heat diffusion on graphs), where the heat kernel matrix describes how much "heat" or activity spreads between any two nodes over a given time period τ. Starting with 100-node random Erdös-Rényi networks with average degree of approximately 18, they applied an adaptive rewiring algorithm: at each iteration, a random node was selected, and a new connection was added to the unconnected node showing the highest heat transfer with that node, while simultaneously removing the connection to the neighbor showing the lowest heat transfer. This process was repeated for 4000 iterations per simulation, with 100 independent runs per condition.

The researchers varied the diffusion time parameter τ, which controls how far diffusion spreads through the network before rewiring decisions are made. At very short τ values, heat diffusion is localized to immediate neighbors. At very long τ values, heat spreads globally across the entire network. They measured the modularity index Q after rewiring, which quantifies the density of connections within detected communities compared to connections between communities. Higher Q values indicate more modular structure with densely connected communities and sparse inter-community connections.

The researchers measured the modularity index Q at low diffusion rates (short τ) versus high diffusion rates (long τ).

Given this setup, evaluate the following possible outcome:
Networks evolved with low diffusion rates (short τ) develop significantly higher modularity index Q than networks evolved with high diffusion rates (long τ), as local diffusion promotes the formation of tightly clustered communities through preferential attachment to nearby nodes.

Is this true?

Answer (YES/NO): YES